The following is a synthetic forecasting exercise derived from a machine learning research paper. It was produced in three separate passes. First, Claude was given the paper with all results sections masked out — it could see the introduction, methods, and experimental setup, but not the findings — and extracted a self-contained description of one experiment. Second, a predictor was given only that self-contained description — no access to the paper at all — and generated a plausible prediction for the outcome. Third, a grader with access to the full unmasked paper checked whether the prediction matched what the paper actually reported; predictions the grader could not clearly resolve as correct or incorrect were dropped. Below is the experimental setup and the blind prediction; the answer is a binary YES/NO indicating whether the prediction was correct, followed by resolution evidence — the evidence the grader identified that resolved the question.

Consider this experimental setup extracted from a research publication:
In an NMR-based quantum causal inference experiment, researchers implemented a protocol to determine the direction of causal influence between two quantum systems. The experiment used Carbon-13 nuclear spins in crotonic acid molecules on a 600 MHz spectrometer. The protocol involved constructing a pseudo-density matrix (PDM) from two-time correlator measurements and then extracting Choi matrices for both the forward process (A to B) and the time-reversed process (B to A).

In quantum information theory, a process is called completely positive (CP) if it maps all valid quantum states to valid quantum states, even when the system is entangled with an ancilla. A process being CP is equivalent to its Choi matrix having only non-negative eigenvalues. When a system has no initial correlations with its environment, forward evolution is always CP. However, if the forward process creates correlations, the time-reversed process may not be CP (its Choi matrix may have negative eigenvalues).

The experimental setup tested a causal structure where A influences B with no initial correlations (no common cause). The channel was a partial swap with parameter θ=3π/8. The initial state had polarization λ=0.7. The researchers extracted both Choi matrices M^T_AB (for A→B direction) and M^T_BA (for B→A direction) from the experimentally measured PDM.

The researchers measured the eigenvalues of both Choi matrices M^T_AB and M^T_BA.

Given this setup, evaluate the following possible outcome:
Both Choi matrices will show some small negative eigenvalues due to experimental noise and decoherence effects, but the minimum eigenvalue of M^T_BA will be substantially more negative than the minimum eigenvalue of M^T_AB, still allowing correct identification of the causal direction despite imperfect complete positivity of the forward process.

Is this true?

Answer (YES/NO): NO